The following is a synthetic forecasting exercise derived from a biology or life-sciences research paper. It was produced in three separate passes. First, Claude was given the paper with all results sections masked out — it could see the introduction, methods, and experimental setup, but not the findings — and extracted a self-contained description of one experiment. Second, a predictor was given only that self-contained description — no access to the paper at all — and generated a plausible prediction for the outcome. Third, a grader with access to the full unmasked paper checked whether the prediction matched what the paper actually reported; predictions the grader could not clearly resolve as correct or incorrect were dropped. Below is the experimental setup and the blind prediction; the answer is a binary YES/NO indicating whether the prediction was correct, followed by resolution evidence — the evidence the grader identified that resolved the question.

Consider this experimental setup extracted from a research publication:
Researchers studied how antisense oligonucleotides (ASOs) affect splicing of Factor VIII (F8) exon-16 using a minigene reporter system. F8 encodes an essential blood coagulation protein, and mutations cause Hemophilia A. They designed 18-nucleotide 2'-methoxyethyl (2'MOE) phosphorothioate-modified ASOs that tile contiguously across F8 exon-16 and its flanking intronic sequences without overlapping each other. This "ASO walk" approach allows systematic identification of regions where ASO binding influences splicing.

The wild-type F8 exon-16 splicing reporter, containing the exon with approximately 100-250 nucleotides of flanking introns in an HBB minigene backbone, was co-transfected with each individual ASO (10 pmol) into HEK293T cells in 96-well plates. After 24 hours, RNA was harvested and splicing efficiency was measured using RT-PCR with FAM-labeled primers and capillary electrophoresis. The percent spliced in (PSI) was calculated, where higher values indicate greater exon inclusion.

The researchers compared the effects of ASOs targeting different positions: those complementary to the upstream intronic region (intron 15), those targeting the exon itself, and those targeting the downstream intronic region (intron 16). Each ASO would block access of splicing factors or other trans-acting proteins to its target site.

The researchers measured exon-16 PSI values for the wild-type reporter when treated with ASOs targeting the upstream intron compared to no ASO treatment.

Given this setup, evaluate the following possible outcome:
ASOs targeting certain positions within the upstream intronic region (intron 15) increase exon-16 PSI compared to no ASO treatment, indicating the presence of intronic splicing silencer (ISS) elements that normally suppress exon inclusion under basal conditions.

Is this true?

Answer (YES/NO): NO